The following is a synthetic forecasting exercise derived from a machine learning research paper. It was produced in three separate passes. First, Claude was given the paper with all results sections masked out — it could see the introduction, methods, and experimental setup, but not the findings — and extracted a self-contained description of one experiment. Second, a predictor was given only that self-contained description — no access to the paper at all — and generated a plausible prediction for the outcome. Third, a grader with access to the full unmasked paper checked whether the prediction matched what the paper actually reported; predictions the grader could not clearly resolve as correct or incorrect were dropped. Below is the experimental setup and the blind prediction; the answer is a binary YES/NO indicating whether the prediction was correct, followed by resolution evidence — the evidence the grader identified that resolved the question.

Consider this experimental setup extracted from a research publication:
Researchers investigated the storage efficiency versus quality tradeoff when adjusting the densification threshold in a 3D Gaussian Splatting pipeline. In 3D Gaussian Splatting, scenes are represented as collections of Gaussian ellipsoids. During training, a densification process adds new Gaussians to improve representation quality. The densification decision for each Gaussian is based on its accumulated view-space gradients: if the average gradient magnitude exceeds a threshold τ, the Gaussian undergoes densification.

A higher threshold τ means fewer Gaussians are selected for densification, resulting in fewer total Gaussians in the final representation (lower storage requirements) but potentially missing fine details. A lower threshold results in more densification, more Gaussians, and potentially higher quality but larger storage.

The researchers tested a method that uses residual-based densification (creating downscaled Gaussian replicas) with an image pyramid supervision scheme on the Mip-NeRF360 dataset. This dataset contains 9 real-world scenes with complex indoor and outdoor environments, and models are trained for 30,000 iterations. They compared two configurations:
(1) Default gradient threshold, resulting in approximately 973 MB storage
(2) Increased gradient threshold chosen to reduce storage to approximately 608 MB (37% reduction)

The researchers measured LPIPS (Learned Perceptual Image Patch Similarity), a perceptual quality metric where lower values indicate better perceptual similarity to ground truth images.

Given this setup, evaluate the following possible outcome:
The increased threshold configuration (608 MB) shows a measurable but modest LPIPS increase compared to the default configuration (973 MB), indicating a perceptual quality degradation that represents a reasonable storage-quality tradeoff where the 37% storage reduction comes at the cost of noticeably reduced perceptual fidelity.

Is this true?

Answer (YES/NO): NO